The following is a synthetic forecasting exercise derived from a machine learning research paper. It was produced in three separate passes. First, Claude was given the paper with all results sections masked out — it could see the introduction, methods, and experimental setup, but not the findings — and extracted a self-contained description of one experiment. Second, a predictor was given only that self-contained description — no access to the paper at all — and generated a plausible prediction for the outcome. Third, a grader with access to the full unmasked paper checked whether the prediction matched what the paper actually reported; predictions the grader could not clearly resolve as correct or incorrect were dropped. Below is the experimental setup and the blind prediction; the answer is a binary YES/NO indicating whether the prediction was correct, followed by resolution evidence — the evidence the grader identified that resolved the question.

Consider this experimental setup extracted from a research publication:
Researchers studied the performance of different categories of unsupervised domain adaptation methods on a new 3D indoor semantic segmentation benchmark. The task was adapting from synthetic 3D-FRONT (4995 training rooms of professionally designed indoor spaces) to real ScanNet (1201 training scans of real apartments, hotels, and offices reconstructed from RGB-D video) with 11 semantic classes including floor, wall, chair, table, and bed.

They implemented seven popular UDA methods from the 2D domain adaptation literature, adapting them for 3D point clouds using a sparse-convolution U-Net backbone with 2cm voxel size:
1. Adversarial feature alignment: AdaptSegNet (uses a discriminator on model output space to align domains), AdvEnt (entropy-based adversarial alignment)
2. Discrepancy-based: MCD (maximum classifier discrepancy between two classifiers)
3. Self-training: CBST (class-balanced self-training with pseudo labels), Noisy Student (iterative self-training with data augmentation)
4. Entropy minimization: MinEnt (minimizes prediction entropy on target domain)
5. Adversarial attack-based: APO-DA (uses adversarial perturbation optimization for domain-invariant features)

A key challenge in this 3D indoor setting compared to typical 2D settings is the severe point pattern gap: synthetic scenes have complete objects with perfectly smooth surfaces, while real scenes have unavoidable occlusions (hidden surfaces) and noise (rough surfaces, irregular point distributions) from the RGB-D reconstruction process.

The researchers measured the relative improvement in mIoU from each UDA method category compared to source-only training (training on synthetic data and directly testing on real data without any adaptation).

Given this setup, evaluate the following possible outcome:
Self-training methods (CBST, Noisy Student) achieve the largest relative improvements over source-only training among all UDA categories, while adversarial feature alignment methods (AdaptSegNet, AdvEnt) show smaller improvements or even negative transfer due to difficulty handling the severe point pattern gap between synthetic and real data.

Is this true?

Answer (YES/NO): NO